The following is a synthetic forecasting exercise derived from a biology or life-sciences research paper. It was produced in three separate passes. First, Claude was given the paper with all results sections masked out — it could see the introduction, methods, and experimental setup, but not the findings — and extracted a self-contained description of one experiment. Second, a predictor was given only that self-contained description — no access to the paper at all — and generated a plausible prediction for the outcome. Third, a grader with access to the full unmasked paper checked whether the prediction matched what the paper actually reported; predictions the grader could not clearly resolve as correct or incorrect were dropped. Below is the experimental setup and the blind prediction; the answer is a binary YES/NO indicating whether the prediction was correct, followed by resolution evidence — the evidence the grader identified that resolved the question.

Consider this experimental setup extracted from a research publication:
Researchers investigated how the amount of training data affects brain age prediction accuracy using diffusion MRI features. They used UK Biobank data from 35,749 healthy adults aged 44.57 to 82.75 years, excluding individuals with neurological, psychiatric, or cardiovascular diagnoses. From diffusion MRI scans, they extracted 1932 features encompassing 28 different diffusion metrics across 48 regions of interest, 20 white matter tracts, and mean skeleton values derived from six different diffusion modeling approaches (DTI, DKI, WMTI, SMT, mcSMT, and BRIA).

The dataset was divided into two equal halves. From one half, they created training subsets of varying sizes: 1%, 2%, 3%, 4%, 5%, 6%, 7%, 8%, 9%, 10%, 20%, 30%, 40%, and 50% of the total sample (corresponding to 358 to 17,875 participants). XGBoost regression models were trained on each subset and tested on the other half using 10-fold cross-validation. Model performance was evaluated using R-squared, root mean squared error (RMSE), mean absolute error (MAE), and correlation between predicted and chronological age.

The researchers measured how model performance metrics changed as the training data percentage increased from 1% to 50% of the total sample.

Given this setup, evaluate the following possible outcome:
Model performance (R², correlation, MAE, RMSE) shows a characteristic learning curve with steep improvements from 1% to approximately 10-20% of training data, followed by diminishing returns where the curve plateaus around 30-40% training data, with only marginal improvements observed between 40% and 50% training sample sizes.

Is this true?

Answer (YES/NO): NO